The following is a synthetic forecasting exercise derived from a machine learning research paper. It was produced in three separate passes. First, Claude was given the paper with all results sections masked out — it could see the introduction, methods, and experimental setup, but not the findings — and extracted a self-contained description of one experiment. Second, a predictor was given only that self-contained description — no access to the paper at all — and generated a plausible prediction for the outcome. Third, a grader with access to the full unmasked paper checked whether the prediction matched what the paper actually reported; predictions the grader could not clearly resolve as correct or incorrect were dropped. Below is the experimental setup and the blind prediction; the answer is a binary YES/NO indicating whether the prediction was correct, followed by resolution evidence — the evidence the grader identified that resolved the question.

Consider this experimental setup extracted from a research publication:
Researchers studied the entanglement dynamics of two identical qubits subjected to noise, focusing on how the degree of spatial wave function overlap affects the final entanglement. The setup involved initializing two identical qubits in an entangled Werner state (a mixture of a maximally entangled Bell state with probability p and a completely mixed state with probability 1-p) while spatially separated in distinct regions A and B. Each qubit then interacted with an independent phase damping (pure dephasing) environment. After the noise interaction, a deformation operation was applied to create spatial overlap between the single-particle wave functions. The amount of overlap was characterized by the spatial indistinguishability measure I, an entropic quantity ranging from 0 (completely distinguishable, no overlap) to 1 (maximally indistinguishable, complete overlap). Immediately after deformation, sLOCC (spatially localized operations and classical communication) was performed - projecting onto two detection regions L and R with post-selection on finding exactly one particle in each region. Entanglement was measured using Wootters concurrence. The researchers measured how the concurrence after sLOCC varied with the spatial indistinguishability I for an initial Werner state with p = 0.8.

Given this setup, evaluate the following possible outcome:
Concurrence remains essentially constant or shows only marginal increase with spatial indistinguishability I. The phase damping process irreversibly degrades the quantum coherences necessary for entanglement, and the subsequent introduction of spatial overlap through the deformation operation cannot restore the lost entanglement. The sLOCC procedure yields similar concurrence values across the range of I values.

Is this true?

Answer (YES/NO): NO